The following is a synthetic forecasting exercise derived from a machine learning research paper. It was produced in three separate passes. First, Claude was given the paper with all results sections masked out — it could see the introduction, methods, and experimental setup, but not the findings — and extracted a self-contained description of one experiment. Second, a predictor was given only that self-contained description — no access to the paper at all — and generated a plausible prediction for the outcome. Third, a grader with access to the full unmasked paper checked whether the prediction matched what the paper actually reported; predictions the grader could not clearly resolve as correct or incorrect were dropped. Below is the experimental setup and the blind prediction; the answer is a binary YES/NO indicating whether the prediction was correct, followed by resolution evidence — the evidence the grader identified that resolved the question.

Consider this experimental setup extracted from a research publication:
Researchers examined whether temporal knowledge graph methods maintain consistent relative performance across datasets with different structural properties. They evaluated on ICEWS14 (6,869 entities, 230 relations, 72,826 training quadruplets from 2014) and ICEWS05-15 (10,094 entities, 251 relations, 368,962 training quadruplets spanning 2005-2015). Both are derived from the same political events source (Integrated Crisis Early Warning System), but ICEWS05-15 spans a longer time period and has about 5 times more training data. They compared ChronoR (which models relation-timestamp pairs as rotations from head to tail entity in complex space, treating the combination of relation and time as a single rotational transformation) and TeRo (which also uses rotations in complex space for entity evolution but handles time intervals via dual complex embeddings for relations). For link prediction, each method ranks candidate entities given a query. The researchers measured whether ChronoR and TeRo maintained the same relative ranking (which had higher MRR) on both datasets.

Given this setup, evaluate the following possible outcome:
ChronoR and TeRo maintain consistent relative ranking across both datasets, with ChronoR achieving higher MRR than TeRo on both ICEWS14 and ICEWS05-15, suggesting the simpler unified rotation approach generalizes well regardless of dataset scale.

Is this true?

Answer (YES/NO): YES